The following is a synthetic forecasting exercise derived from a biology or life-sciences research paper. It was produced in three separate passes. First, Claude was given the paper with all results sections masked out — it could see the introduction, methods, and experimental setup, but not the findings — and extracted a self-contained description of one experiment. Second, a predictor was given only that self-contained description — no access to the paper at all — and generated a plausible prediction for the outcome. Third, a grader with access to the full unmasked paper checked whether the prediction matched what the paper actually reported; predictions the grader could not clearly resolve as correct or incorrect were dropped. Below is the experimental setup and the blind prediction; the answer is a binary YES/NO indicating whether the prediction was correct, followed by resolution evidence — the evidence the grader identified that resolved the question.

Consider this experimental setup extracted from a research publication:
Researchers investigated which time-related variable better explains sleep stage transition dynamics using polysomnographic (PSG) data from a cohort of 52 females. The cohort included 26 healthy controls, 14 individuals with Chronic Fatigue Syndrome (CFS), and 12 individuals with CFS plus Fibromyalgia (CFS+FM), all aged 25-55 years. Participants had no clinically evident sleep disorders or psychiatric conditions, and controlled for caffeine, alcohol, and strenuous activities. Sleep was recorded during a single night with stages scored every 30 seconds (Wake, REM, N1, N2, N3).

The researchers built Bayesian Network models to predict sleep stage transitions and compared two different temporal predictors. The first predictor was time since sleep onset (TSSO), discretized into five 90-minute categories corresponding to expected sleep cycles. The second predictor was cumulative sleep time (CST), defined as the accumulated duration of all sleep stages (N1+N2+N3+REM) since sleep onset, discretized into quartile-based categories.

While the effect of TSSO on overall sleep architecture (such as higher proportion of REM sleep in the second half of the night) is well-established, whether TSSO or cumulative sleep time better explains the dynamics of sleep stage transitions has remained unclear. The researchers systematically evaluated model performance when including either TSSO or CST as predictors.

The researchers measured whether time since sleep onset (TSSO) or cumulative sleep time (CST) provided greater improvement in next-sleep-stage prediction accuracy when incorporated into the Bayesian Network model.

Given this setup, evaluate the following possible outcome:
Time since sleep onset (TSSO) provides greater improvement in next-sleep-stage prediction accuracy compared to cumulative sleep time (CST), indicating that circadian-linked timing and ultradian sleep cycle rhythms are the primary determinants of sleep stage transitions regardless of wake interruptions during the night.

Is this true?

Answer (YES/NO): NO